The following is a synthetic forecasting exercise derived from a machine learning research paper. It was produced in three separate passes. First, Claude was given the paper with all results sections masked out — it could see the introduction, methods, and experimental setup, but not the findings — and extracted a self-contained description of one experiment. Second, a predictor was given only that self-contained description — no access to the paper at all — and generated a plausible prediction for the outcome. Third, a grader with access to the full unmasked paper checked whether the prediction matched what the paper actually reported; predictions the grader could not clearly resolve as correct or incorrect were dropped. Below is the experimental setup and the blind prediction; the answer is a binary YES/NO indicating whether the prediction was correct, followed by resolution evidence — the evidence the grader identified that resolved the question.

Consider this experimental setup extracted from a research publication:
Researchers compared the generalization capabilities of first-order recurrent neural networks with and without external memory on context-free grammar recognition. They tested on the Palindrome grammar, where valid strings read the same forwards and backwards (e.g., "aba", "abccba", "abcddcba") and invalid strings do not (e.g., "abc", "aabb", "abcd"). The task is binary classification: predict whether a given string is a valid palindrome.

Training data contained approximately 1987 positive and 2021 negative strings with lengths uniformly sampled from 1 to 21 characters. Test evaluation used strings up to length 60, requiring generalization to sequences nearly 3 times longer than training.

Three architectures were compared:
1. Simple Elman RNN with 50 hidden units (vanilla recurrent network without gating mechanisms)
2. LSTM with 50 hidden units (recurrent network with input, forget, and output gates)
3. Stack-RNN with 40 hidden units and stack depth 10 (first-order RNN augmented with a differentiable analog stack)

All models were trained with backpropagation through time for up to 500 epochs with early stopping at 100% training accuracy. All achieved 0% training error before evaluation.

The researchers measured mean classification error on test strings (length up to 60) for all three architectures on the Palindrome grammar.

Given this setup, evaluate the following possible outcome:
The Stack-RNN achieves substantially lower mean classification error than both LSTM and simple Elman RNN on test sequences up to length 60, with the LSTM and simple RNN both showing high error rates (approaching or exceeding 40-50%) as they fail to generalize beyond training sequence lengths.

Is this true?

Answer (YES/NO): NO